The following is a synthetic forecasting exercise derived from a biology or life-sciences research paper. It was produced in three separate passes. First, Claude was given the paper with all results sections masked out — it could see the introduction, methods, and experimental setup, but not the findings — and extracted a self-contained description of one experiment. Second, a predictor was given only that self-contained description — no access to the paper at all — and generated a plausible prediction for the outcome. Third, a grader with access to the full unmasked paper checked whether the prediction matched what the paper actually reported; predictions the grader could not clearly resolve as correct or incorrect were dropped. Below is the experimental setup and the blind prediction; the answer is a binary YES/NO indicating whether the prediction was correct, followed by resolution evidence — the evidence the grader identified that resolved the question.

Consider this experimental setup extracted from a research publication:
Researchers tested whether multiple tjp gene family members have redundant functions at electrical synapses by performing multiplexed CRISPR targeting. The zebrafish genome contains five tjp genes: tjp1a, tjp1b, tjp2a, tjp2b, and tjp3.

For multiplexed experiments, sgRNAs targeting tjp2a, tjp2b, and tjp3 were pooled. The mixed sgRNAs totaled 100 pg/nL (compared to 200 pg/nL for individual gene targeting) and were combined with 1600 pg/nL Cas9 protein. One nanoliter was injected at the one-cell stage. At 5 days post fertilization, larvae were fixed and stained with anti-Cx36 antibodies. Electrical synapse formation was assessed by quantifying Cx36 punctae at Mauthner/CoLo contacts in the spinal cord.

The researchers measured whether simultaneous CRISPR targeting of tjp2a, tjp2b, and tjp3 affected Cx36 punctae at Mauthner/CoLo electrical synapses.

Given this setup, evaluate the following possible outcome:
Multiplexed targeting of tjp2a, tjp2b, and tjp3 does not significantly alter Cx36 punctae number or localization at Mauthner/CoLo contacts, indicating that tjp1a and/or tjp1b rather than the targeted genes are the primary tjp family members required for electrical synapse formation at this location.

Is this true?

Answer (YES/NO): YES